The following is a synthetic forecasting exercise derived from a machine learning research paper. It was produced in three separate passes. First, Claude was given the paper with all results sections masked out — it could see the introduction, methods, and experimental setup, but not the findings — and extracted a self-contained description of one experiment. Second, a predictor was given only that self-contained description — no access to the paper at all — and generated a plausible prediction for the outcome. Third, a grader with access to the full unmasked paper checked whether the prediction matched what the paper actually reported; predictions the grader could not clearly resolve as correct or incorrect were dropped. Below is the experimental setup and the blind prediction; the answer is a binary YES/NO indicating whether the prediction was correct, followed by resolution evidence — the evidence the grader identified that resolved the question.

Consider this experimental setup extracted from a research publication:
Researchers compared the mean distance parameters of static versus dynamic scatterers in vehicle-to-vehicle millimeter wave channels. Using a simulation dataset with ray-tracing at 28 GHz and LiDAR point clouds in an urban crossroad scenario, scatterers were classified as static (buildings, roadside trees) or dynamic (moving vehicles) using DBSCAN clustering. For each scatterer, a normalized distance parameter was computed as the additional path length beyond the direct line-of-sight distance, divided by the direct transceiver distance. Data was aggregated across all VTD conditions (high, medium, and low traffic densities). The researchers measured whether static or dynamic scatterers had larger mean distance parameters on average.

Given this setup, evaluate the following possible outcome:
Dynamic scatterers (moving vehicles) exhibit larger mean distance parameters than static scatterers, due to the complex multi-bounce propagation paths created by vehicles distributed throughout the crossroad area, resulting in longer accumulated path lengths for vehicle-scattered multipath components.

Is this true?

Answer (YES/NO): NO